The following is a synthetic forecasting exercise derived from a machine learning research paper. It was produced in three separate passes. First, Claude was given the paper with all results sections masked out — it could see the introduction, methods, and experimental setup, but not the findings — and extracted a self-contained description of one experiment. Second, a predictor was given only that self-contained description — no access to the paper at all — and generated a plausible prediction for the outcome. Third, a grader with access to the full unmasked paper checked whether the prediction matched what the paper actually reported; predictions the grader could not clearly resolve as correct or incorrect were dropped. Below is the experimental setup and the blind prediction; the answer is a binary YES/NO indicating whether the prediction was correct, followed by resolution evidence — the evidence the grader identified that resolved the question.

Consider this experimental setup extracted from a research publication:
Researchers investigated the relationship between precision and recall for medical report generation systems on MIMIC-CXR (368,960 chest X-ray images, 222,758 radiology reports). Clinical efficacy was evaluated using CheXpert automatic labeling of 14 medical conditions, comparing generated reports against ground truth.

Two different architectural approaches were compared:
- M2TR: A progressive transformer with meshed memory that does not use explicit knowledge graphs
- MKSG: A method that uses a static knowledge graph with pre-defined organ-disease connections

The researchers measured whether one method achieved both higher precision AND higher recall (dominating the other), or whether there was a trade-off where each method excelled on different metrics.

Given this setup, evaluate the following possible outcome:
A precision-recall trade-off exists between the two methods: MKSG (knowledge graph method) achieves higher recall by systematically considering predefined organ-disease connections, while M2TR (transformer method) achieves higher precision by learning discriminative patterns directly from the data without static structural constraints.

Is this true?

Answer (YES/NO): NO